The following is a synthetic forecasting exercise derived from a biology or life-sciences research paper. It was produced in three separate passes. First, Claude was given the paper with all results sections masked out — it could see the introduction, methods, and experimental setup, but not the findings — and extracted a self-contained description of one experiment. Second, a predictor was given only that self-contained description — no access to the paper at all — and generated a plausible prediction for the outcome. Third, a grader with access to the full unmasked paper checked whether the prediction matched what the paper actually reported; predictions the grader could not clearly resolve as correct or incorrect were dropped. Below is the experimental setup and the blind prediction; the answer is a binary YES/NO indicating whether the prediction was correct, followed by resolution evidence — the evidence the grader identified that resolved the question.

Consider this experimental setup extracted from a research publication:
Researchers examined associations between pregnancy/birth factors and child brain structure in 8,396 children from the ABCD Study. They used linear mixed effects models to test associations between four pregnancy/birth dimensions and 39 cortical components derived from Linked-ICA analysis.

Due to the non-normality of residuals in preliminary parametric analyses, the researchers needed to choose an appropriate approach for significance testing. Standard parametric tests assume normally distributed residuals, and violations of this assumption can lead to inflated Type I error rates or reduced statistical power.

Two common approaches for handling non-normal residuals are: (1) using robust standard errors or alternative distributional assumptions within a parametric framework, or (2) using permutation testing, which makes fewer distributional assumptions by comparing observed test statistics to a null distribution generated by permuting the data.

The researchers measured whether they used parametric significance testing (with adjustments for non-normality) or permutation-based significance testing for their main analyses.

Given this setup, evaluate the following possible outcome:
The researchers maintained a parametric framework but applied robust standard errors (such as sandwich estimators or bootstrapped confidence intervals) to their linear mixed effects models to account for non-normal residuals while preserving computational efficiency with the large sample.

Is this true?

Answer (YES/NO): NO